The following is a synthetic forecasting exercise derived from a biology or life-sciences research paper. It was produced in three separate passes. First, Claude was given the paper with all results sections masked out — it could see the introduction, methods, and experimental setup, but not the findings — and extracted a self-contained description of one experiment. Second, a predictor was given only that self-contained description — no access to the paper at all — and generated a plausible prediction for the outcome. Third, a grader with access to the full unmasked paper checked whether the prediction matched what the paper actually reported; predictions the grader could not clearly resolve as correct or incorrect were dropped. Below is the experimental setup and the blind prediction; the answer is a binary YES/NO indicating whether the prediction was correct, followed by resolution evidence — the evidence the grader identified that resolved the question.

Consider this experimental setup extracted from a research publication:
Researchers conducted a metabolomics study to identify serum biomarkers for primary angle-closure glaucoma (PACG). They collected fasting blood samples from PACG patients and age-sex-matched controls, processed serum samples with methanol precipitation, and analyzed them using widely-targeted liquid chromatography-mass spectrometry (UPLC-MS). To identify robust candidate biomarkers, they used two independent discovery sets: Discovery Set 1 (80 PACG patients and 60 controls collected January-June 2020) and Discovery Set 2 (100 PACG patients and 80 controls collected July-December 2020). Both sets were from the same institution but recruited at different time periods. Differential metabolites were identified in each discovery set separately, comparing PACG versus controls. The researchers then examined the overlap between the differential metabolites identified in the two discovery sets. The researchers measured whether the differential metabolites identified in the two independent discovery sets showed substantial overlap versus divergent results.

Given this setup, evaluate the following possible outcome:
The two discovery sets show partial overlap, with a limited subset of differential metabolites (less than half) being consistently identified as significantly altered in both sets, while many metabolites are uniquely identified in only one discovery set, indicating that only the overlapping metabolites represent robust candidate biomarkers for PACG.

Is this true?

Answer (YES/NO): YES